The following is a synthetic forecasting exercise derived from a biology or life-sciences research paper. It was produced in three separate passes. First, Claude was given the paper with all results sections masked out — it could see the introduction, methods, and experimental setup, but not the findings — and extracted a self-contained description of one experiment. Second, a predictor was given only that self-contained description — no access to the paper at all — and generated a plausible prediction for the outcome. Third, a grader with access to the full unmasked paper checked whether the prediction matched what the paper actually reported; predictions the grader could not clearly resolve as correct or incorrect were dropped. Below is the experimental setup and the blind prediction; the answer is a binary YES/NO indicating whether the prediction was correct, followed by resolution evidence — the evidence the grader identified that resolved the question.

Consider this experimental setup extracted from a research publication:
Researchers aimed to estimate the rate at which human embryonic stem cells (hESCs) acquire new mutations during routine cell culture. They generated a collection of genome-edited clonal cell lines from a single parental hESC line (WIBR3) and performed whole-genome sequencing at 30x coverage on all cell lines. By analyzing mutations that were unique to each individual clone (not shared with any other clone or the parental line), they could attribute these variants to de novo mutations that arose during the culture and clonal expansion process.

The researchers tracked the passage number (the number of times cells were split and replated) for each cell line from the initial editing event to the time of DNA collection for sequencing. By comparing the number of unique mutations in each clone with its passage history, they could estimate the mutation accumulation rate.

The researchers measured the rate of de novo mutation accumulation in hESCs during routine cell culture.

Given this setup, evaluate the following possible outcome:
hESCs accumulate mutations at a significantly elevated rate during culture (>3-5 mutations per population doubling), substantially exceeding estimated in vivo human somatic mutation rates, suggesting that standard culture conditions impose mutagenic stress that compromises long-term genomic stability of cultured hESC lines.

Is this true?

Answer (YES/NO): NO